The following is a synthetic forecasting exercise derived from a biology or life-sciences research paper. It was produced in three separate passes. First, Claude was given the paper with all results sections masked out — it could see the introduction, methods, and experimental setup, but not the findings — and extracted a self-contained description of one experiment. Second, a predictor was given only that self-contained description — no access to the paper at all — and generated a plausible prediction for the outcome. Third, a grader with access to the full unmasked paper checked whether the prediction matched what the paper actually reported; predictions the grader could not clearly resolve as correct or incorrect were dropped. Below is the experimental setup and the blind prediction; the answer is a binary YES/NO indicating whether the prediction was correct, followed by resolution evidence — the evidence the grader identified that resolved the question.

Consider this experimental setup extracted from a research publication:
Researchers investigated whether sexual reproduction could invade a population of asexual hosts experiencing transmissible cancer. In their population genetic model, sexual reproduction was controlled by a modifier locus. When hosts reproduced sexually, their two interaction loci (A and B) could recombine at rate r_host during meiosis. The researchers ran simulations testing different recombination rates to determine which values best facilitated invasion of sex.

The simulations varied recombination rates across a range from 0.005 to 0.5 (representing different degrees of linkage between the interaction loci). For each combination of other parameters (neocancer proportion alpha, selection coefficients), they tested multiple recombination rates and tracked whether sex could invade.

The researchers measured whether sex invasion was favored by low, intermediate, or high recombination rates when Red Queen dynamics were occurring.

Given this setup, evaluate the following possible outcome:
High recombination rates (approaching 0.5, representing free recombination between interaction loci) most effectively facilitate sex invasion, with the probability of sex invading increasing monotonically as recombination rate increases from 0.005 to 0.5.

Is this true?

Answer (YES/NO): NO